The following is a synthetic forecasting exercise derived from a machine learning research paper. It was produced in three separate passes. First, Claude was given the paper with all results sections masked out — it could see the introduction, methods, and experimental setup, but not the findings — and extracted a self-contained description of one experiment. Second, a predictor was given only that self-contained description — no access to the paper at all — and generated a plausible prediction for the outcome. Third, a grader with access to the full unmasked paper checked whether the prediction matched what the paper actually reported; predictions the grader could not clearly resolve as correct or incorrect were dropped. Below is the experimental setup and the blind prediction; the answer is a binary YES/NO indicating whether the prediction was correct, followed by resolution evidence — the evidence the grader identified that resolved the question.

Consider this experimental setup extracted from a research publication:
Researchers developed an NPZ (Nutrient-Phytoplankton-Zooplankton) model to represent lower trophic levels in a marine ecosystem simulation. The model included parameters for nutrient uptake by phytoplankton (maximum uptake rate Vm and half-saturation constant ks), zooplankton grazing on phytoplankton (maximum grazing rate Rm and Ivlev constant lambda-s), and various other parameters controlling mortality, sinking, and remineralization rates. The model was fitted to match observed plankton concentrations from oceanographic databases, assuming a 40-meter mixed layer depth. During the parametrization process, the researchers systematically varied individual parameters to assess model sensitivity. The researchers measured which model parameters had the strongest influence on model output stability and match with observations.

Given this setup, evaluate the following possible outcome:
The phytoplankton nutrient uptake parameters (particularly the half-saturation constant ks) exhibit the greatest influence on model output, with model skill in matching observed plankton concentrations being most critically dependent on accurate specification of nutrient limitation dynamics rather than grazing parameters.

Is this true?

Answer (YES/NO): NO